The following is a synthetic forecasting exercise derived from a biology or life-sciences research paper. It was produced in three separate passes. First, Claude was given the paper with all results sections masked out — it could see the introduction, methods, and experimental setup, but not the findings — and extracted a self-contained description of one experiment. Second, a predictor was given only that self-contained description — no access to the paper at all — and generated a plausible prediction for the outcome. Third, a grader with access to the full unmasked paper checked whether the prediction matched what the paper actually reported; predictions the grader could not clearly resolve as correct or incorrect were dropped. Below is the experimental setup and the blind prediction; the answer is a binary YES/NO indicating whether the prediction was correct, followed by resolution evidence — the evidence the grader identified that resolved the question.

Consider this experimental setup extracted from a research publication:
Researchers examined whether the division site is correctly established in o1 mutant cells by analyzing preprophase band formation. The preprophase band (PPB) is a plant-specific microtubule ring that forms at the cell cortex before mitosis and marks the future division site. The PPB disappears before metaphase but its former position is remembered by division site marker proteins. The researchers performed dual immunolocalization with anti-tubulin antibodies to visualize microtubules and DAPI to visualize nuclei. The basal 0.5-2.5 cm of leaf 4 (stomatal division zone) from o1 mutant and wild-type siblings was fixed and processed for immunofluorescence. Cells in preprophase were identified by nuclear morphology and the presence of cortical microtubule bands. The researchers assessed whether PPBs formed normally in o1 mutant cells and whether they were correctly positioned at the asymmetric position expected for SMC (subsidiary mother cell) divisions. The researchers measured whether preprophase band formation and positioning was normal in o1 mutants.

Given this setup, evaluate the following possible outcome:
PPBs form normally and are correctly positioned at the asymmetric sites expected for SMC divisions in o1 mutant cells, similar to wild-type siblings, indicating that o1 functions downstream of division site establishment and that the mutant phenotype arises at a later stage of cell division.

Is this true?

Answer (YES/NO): YES